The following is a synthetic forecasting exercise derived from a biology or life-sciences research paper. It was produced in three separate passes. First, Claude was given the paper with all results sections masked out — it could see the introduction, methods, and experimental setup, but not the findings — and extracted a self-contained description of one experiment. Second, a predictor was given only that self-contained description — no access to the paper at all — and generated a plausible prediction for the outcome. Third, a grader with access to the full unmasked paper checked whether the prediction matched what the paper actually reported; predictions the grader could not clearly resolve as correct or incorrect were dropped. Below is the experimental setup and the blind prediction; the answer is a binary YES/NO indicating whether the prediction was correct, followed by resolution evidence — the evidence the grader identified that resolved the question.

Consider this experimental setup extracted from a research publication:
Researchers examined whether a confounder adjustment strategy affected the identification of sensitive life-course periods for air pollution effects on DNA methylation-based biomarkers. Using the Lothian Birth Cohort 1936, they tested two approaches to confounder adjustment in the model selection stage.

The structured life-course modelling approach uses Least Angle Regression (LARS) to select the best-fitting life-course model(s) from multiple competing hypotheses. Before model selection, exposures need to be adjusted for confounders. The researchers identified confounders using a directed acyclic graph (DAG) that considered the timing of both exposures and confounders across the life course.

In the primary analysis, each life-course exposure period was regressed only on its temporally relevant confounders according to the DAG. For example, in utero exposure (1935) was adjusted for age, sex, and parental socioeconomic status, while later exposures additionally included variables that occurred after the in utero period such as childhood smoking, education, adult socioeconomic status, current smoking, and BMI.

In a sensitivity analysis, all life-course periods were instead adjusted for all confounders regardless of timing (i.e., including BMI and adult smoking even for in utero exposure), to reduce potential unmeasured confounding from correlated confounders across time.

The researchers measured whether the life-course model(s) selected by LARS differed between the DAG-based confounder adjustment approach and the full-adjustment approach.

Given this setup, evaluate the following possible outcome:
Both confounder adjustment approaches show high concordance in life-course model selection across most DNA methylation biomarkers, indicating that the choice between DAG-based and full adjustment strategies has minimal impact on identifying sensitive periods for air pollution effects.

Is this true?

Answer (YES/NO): YES